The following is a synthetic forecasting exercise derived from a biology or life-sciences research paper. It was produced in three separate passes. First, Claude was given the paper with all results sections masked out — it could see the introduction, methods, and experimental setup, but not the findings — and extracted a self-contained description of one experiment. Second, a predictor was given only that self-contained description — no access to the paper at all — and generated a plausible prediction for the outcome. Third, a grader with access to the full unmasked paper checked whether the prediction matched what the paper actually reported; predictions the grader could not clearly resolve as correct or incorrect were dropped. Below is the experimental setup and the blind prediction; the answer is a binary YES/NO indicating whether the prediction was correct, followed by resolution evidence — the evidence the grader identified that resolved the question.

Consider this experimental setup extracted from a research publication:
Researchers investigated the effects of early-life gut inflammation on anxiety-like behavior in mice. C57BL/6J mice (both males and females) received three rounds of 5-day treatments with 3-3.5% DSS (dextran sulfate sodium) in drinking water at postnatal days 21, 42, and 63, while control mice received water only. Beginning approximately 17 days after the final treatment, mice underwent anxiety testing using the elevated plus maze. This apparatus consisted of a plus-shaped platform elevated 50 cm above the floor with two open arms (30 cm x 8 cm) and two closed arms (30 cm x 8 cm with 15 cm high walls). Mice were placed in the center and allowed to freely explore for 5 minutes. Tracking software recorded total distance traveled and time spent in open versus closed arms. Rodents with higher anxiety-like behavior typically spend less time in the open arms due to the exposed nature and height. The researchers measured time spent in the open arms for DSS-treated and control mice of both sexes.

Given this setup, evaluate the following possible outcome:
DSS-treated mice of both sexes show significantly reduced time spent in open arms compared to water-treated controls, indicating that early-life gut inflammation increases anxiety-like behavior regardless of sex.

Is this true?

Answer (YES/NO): NO